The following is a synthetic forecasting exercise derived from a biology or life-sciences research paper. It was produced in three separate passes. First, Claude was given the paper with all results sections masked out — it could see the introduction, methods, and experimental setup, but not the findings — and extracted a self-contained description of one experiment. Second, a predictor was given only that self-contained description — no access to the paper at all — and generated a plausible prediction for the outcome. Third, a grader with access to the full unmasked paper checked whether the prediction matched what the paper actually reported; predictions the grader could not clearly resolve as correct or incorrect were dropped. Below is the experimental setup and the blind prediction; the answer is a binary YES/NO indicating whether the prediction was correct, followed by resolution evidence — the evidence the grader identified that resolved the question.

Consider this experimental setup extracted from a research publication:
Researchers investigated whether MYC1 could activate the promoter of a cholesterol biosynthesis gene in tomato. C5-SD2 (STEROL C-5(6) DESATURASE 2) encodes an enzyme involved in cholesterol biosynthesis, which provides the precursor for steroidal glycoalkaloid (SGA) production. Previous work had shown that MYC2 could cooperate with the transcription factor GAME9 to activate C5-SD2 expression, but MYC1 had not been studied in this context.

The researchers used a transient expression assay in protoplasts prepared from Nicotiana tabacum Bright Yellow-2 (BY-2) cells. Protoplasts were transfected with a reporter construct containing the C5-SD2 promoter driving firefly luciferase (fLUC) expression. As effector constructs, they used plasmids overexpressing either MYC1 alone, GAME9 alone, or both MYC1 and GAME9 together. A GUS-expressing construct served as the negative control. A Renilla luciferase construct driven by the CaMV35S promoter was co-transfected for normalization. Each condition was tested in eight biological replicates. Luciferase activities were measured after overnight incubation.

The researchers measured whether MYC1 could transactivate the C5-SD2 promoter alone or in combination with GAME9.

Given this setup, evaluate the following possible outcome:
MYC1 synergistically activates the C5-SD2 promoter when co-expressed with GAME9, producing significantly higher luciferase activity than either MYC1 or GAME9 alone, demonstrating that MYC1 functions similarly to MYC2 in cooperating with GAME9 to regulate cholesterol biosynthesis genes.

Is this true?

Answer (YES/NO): YES